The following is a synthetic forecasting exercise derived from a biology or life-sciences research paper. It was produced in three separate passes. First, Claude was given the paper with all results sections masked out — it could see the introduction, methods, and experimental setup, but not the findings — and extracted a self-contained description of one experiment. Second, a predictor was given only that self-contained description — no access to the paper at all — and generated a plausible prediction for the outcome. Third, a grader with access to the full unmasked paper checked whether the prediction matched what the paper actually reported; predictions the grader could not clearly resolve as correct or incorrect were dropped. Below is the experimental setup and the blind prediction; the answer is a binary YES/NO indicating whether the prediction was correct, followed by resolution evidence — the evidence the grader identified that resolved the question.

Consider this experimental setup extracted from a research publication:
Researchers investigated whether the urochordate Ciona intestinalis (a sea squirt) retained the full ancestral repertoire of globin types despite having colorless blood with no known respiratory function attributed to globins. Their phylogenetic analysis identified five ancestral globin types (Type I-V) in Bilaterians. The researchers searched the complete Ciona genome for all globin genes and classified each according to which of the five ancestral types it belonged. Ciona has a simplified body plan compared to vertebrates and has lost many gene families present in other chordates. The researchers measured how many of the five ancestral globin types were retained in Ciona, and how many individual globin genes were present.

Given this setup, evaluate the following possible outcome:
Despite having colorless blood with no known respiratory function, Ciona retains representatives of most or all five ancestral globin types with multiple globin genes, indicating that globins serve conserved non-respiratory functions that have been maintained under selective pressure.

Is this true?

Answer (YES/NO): NO